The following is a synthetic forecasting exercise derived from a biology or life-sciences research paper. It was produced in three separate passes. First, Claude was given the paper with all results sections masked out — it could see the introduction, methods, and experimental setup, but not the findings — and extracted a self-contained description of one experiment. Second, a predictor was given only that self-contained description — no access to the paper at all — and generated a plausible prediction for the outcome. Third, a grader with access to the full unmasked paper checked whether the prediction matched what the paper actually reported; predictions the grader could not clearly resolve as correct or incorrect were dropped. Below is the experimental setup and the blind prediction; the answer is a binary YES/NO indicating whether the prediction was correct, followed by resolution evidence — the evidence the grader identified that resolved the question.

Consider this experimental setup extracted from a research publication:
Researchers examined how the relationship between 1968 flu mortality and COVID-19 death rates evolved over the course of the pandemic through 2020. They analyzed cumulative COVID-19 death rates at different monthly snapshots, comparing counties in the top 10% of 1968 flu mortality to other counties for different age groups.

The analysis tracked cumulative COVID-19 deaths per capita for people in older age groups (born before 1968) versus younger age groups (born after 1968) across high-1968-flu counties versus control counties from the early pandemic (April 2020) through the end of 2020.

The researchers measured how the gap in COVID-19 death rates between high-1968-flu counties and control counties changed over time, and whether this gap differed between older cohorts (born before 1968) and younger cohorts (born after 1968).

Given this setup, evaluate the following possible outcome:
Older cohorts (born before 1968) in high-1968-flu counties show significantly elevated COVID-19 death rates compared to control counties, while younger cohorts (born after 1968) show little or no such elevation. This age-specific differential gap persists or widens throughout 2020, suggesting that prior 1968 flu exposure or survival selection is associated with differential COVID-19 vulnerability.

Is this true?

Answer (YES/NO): NO